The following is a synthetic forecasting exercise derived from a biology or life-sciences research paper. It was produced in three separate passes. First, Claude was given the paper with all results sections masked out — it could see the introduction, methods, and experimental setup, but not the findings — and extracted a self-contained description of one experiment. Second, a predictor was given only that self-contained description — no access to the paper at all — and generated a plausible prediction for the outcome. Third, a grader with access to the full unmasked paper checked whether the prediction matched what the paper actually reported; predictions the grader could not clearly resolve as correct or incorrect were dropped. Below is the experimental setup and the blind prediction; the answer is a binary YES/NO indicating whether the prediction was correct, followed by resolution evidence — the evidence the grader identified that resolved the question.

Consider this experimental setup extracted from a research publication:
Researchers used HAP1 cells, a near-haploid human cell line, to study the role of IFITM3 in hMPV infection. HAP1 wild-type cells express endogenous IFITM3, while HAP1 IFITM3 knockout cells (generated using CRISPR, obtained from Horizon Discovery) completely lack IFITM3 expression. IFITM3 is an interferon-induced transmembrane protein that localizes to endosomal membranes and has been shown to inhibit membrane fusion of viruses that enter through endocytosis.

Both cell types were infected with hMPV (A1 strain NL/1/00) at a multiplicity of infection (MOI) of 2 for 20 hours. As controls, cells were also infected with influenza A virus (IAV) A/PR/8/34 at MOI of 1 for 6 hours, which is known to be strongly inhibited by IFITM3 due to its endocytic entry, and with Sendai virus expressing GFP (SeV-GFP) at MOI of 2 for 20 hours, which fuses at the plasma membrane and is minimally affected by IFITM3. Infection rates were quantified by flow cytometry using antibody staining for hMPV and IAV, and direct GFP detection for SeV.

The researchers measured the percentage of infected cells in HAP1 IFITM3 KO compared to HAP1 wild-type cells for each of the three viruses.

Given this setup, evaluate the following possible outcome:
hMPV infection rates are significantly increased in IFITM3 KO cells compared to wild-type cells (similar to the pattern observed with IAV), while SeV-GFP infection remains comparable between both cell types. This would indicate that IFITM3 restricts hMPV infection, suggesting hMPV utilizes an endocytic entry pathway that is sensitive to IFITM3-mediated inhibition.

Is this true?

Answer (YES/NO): YES